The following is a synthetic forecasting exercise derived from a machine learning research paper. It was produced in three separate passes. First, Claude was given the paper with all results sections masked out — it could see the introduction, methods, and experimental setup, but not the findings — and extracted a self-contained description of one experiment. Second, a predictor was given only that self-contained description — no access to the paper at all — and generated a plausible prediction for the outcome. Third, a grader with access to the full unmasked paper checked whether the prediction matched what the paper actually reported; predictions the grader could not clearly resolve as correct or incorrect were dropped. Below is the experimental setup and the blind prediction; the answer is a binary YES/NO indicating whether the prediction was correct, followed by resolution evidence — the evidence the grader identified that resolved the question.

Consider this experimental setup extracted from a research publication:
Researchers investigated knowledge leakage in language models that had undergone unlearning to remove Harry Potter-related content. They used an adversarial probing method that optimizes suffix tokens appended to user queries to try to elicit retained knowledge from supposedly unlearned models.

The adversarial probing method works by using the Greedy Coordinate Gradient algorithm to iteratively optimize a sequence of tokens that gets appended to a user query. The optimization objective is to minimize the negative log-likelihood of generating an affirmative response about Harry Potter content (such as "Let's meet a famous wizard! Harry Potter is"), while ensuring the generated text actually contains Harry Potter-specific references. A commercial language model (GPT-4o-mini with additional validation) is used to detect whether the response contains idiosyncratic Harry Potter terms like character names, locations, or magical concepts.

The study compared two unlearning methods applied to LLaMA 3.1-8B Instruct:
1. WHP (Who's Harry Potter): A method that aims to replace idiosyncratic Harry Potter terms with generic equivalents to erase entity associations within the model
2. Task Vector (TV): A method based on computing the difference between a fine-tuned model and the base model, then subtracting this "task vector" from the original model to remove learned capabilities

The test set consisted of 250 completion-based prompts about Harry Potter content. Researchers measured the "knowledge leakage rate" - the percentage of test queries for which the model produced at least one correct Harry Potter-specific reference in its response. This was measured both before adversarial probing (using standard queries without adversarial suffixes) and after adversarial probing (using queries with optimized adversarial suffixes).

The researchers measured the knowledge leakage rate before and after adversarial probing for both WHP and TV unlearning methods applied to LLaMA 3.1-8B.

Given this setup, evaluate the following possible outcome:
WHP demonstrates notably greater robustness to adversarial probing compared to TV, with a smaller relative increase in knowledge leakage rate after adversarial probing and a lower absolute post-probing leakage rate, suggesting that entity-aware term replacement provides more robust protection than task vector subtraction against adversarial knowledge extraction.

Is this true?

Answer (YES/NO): NO